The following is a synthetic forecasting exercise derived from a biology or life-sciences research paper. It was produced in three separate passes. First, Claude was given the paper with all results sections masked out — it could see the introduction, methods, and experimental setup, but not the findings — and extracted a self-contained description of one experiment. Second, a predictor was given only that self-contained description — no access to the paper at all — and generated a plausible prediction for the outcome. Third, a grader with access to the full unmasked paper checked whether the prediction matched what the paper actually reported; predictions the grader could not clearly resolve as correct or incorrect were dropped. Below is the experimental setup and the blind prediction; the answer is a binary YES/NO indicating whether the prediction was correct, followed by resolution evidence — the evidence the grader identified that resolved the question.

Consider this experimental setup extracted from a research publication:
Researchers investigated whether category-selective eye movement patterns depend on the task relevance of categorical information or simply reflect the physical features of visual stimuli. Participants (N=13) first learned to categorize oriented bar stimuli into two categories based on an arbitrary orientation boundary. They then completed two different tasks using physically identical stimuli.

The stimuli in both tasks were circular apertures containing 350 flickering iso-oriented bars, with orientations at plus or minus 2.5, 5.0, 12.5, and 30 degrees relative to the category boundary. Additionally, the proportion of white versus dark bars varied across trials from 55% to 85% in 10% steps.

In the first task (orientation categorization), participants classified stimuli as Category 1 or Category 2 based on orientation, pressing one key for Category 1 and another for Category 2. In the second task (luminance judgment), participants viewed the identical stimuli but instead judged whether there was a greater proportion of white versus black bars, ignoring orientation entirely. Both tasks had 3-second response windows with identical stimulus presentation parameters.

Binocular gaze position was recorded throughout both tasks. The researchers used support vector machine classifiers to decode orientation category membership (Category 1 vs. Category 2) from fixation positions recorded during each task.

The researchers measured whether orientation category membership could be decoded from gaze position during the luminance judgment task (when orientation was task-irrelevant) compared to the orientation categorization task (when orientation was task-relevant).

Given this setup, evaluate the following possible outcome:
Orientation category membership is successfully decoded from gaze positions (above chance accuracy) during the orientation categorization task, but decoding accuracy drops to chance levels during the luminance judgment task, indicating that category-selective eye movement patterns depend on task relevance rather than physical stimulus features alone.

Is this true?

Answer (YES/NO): NO